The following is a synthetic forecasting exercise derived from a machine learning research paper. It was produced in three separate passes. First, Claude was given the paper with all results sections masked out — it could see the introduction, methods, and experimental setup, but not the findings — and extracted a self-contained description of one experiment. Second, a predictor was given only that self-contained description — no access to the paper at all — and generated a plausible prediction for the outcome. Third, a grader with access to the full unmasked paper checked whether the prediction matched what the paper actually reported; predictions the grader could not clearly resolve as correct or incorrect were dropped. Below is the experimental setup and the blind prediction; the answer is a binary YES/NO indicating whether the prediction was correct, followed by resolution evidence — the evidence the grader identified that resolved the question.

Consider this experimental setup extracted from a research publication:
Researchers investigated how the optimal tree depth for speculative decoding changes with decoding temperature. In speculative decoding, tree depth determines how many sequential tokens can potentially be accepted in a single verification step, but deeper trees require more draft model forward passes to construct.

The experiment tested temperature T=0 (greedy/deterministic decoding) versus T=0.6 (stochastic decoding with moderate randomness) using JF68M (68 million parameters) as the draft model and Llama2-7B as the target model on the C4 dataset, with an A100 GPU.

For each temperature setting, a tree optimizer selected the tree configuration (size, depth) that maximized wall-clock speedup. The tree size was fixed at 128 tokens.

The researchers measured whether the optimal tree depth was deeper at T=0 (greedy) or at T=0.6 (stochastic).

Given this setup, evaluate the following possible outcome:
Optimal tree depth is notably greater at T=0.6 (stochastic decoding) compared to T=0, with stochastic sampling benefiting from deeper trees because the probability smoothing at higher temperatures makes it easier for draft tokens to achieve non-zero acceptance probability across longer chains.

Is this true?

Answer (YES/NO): NO